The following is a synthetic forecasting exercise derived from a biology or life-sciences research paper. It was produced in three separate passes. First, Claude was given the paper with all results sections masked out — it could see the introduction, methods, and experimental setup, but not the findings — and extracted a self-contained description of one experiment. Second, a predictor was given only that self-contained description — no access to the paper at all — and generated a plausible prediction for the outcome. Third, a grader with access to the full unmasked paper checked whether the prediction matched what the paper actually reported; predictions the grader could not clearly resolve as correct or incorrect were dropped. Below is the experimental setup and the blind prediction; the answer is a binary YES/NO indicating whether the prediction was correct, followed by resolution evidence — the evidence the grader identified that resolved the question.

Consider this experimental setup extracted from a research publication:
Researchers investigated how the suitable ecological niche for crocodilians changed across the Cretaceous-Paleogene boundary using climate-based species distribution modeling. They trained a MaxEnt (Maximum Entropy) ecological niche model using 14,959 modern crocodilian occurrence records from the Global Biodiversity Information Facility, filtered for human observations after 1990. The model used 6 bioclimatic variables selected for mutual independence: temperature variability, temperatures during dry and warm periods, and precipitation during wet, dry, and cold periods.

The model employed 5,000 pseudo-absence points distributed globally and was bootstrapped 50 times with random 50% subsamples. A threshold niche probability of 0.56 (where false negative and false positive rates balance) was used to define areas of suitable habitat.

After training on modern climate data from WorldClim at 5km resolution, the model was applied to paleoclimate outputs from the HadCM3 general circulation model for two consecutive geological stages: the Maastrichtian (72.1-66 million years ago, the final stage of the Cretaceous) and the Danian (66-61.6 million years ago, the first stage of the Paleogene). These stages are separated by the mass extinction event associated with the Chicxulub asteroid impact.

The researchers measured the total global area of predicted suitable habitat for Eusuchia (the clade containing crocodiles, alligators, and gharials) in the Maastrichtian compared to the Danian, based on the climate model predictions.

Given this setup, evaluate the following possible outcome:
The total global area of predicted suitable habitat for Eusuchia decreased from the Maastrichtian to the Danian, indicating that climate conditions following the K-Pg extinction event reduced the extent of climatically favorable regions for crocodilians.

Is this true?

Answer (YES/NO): NO